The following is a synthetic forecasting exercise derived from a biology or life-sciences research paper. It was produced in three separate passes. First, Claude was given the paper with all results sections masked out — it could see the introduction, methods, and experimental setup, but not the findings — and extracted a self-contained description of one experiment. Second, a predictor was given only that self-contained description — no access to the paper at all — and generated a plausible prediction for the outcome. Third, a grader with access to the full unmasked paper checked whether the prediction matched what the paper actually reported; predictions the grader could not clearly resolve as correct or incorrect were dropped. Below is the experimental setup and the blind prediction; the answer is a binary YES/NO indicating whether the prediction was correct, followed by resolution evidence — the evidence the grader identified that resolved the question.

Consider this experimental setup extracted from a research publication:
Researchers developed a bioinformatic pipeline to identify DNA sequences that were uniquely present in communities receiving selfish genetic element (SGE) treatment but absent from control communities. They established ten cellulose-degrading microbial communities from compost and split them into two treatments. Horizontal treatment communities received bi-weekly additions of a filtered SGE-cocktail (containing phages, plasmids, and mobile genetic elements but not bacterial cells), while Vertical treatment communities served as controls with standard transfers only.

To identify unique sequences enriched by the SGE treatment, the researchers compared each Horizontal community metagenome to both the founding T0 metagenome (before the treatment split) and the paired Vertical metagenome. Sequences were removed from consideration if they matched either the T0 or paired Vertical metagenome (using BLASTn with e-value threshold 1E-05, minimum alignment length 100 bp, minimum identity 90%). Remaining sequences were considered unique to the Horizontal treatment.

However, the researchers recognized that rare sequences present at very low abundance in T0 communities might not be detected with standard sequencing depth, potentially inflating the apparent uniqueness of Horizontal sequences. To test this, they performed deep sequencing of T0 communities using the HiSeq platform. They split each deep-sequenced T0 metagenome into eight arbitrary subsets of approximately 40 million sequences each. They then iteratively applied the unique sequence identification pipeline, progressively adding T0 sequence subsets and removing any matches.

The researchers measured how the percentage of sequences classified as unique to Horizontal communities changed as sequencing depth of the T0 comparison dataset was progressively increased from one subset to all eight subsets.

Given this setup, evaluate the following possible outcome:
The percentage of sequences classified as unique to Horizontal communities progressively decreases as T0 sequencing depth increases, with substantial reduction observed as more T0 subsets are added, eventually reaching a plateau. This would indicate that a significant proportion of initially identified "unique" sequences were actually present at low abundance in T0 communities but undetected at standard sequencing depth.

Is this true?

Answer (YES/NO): NO